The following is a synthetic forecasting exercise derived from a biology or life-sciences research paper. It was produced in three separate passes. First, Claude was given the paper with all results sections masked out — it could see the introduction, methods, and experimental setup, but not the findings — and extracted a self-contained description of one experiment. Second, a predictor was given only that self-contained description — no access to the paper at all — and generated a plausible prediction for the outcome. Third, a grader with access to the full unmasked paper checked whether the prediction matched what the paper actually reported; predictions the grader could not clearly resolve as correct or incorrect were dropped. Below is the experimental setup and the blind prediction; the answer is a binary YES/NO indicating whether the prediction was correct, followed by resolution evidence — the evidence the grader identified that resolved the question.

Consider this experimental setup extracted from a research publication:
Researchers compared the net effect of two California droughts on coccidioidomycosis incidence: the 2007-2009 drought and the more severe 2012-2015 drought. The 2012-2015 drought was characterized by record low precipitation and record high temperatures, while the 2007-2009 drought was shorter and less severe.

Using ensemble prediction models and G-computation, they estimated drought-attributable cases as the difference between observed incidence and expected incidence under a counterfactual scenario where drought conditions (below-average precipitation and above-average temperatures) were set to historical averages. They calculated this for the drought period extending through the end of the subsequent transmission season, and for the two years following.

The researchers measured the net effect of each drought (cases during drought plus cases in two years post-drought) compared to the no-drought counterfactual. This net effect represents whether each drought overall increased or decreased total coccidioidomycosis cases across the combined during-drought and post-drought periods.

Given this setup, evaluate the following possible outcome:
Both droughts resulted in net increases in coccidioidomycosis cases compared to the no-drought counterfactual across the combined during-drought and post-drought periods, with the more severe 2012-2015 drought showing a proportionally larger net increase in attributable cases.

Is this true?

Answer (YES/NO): NO